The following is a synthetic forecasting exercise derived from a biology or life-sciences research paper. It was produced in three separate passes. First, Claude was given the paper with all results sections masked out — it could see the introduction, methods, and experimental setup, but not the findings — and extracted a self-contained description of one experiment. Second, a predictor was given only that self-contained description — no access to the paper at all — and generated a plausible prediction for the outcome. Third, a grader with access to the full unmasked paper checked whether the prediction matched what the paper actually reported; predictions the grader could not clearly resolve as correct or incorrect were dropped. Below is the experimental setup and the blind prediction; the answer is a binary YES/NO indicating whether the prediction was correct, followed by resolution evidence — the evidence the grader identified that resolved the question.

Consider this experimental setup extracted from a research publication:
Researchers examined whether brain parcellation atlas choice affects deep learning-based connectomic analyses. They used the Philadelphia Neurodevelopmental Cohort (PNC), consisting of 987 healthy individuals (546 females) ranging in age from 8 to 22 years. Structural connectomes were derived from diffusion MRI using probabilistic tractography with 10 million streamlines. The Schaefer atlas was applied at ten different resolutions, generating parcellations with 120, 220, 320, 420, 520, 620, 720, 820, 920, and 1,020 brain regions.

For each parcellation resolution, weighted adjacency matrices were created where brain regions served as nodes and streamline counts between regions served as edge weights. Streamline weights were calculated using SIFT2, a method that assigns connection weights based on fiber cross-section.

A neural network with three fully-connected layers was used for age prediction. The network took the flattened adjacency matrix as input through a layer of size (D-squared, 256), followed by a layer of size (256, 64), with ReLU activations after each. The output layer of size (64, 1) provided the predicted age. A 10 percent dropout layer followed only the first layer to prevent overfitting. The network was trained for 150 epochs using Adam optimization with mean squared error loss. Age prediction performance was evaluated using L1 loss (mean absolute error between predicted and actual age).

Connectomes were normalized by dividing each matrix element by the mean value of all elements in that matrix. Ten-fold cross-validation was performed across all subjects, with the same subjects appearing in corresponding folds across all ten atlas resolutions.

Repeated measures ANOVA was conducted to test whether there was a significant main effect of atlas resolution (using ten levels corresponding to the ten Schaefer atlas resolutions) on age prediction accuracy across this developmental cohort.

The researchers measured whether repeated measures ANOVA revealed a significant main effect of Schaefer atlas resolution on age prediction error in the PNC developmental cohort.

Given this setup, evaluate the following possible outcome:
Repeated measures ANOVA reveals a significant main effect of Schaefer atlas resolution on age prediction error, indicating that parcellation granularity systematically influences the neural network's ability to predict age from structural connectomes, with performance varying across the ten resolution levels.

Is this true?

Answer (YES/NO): YES